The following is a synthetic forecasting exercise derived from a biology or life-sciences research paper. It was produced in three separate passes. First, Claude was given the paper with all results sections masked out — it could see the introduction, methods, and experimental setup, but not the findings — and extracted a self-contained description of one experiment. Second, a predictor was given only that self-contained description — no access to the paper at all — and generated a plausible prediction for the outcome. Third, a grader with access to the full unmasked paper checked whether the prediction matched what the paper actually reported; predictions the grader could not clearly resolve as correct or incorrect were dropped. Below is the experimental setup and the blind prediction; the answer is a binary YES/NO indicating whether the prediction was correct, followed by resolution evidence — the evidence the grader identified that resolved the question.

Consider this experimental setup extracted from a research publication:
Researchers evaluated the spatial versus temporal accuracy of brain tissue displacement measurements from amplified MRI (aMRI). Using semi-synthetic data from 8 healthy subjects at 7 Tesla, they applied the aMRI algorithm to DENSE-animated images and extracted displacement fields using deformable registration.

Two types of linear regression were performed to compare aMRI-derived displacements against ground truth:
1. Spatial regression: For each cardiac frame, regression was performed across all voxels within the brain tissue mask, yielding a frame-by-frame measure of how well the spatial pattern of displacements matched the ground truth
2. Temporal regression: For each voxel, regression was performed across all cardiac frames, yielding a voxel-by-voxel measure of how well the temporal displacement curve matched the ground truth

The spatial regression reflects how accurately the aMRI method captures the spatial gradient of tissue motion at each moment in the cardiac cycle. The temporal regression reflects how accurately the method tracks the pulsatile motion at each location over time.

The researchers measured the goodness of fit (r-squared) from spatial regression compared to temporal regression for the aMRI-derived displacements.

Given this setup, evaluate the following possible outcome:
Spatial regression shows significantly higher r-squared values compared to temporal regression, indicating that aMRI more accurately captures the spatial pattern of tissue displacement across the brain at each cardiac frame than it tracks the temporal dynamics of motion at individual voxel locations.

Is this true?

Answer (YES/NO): NO